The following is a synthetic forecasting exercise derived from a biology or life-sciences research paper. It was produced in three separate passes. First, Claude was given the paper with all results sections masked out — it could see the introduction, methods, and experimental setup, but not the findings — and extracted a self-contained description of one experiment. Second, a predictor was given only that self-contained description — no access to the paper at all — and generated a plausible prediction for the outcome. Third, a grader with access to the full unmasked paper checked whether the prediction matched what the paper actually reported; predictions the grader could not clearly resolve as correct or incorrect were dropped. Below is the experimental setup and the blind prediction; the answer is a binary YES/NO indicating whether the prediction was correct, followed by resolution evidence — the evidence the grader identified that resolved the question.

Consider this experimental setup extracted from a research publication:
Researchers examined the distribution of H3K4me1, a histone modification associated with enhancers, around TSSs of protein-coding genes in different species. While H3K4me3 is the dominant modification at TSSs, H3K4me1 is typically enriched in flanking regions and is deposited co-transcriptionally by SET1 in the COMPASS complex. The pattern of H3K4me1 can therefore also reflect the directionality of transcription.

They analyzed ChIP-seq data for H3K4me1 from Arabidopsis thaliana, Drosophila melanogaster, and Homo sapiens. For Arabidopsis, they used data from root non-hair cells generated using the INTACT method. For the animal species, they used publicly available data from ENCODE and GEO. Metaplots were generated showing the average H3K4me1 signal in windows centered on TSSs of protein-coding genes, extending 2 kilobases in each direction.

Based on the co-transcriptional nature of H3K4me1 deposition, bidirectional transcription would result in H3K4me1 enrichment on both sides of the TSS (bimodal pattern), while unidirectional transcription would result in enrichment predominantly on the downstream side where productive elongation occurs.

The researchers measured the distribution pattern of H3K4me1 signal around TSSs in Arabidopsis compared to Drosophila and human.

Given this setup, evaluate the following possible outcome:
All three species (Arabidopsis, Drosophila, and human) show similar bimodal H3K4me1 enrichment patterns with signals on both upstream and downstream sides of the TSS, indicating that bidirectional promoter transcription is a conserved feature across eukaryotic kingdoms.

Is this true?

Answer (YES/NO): NO